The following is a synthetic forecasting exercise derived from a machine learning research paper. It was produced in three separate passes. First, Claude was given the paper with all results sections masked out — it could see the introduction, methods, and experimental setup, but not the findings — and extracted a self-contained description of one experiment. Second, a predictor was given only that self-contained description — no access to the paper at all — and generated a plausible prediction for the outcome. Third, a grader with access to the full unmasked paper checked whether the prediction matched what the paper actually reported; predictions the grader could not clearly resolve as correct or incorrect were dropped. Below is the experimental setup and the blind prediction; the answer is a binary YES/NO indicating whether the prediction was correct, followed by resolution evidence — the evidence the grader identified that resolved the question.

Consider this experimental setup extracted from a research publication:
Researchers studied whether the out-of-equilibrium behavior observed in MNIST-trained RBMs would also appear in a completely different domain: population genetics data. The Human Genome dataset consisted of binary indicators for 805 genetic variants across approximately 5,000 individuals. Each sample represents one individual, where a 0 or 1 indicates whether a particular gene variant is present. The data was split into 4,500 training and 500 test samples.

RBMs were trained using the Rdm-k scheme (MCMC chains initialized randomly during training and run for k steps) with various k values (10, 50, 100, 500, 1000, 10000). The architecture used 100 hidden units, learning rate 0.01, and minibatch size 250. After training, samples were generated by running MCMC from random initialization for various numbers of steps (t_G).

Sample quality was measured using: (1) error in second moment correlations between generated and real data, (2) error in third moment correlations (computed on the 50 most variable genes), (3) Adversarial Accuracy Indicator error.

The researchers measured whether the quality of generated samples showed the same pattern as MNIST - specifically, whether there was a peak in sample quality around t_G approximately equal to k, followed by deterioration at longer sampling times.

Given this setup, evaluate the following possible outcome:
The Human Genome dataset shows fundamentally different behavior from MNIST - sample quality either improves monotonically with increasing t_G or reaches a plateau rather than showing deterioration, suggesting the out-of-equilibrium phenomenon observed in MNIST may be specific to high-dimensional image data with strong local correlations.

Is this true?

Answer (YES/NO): NO